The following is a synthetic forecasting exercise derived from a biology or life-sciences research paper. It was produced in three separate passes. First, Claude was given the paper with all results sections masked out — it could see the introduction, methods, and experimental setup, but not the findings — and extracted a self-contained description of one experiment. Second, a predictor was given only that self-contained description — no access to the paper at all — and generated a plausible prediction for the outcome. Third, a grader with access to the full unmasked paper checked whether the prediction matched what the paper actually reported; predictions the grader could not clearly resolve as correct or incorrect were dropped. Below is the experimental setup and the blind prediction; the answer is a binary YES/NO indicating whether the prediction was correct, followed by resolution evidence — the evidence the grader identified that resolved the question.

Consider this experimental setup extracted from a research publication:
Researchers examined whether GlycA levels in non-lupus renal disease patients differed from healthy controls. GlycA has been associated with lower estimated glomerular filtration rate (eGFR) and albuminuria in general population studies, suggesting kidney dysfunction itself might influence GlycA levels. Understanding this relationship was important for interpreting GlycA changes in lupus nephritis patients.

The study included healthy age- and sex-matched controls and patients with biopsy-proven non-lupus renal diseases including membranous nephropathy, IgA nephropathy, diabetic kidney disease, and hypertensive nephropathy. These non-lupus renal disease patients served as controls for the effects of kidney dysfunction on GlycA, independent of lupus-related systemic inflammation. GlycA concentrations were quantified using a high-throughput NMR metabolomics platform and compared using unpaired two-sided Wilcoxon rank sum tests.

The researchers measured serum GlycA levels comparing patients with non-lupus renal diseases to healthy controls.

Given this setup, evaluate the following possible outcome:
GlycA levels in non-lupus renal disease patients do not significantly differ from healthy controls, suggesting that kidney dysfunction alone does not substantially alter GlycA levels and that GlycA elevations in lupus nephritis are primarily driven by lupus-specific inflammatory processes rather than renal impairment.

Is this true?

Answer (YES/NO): YES